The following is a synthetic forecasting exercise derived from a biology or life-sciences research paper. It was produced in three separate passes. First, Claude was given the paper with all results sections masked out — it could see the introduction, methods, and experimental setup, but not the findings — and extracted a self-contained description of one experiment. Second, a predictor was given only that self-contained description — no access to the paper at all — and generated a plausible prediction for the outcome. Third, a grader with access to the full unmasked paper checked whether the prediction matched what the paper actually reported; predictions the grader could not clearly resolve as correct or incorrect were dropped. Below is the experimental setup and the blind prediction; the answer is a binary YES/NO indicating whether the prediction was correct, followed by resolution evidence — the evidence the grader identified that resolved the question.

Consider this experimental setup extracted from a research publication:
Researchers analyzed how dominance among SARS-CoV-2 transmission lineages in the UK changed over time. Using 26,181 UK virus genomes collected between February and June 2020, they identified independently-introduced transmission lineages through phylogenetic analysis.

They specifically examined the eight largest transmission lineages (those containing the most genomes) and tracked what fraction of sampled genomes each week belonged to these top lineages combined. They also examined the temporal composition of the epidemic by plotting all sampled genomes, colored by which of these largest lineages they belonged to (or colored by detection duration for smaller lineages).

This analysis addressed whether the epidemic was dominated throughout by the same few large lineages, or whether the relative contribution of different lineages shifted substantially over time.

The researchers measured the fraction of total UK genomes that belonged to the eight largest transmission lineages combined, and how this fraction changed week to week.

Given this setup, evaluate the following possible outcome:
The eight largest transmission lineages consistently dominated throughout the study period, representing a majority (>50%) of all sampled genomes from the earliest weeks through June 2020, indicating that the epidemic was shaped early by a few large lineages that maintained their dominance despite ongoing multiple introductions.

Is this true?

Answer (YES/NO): NO